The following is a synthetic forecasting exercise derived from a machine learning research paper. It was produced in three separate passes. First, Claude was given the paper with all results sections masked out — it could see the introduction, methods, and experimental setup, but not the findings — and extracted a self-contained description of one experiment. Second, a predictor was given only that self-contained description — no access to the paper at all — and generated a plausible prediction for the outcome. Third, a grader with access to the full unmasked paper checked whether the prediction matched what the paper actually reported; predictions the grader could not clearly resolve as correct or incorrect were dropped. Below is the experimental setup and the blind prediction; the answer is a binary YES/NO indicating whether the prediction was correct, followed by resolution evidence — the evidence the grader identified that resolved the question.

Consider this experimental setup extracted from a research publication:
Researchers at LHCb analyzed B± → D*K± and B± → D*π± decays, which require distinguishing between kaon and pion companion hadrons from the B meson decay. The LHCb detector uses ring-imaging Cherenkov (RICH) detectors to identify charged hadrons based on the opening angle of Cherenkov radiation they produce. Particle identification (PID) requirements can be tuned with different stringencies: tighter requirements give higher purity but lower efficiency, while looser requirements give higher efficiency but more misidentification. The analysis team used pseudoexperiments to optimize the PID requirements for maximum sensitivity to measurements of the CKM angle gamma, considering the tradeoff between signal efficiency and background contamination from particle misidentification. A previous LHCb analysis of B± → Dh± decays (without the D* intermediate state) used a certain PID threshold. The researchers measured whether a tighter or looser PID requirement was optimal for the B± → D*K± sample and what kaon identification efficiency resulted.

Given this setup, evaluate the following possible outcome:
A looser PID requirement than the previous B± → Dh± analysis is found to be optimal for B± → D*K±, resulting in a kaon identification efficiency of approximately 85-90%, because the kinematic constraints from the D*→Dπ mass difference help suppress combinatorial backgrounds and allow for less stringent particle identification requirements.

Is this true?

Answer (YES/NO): NO